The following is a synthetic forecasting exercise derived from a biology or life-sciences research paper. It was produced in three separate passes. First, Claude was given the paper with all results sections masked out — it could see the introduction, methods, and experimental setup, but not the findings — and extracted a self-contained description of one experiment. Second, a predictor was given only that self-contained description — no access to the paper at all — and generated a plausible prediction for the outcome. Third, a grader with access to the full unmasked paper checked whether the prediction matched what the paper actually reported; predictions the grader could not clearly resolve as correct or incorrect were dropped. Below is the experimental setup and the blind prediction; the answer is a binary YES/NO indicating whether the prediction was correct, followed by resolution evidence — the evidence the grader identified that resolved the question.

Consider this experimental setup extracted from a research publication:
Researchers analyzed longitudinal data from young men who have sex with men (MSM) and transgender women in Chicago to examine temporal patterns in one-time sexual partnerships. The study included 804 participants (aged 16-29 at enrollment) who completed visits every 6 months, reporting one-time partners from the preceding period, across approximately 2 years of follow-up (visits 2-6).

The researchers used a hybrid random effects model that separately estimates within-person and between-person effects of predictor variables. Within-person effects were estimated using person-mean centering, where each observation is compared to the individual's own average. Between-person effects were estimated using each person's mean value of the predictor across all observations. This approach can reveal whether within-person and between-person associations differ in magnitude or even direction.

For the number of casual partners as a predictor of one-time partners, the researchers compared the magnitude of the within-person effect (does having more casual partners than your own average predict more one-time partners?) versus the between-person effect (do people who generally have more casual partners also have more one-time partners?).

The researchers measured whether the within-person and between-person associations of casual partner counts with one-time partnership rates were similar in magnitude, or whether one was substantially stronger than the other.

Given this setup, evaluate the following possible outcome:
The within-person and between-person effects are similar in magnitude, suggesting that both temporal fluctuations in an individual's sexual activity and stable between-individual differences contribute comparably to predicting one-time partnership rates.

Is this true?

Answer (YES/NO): NO